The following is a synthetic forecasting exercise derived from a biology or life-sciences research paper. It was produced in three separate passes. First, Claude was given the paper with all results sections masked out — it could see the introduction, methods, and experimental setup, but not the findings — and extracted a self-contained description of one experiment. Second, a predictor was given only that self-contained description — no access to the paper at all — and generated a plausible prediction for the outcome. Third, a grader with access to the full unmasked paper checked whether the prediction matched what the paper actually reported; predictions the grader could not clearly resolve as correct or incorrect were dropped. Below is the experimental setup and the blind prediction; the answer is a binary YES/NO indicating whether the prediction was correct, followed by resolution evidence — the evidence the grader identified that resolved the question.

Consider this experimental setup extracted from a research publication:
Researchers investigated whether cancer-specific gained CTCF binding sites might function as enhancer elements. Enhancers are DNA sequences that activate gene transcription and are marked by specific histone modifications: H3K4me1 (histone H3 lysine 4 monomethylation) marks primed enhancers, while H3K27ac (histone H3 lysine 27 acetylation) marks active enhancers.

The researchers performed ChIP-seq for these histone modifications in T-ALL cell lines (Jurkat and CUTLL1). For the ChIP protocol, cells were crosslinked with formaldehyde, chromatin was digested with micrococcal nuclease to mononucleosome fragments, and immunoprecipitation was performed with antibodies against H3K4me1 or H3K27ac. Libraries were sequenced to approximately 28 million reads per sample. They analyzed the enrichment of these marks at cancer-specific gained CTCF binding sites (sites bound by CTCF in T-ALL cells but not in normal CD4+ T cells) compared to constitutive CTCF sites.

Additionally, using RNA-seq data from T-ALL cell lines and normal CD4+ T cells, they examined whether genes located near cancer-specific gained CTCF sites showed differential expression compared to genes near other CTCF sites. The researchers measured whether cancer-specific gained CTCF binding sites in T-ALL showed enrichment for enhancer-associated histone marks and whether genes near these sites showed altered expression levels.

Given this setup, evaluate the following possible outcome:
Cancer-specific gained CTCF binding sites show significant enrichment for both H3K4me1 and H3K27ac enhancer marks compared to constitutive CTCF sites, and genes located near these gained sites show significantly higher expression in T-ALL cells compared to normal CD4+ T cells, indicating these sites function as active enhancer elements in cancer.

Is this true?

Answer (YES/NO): YES